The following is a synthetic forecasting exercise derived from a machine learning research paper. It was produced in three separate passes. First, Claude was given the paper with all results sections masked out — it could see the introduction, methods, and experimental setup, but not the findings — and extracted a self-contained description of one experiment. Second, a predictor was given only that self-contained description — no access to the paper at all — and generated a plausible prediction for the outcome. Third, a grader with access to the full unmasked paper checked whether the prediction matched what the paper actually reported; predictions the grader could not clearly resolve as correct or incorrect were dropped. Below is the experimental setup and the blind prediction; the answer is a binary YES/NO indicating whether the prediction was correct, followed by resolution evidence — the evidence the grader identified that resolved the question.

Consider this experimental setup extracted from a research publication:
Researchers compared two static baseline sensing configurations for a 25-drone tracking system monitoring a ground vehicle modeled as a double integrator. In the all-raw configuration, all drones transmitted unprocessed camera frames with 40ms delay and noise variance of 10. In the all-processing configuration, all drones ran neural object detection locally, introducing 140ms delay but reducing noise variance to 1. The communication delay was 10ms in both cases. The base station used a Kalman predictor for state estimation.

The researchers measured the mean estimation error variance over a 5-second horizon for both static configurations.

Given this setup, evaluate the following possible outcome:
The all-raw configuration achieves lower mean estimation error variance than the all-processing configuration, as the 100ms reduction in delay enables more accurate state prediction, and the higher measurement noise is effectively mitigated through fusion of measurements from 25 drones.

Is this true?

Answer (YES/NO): YES